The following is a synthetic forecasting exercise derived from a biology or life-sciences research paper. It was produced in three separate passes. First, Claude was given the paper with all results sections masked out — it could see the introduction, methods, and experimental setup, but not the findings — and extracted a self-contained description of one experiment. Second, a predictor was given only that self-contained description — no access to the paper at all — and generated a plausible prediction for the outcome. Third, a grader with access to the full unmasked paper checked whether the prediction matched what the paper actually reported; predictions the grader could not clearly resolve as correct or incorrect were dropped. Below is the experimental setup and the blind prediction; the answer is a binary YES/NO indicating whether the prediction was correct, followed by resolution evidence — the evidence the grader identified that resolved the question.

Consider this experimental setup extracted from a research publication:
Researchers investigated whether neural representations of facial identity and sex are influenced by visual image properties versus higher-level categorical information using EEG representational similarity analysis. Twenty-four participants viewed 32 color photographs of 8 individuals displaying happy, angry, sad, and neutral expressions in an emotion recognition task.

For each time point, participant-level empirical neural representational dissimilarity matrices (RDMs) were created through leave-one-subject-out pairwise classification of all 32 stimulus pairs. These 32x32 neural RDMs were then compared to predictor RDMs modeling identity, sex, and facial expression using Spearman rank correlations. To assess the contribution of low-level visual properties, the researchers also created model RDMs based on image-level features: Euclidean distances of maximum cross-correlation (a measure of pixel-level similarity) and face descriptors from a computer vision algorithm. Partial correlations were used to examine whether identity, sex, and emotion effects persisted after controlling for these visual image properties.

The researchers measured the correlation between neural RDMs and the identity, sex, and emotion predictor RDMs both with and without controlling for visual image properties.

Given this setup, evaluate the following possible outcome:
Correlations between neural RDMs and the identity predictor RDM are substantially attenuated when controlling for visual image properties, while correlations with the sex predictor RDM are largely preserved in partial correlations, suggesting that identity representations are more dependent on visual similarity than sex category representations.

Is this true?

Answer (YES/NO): NO